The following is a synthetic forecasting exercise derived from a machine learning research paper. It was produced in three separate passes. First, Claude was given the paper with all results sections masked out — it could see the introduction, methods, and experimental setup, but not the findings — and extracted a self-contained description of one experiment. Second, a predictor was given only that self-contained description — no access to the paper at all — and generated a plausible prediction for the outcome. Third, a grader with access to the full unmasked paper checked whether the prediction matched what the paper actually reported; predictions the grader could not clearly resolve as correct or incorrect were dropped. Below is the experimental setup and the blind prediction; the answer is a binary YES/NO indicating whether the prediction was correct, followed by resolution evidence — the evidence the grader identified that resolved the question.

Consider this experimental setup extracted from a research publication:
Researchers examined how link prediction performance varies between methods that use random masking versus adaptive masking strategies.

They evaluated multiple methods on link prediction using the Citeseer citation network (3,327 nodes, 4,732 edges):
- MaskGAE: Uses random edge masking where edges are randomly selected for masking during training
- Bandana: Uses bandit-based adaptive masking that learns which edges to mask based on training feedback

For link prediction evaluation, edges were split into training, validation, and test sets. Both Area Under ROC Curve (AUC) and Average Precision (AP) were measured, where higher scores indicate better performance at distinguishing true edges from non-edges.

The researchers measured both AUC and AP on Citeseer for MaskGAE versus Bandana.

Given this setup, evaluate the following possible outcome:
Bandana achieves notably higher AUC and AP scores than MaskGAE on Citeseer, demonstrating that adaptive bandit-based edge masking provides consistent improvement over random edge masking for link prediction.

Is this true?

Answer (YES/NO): NO